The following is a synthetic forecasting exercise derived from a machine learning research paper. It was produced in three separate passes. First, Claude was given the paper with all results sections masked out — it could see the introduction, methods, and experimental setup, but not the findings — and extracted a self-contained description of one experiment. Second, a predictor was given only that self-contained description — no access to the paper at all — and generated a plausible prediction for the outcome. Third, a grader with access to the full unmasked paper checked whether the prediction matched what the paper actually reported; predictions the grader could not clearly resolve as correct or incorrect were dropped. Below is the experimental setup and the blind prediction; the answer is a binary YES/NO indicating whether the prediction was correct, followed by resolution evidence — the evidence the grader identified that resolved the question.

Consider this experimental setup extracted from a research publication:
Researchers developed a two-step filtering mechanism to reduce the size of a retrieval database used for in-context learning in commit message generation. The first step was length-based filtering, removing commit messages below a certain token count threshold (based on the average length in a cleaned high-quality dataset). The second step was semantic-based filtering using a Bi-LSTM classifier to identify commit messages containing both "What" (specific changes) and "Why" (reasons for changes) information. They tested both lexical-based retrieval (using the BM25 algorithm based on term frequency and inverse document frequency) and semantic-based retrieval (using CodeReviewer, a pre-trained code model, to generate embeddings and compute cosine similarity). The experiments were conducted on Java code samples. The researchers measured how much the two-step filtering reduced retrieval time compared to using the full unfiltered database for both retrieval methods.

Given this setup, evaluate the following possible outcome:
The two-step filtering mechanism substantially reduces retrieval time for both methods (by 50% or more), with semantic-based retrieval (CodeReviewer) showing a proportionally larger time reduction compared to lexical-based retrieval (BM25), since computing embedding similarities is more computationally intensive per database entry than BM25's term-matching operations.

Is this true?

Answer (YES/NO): NO